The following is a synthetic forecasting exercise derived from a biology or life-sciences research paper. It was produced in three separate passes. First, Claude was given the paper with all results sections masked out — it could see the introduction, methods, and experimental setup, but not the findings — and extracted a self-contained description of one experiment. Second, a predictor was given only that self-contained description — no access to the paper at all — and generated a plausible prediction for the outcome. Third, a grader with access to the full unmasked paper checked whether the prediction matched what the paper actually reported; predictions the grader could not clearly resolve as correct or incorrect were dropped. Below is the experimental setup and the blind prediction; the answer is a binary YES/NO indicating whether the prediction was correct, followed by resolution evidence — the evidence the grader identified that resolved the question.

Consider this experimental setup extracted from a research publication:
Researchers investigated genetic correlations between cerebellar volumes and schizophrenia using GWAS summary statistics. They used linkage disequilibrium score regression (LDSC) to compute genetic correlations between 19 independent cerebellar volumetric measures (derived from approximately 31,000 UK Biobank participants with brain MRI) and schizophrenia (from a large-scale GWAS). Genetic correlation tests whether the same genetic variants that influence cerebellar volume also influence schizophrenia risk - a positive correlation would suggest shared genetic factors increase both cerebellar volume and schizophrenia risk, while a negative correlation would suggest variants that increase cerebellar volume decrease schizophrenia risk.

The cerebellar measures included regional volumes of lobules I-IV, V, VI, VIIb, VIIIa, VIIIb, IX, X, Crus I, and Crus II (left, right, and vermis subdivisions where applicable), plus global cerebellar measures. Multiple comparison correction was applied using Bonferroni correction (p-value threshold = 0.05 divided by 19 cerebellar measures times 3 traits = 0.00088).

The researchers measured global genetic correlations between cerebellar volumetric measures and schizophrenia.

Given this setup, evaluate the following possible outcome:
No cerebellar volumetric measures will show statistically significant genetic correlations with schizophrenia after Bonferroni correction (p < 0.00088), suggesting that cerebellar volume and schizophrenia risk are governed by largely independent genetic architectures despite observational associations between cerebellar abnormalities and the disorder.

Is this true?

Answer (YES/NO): YES